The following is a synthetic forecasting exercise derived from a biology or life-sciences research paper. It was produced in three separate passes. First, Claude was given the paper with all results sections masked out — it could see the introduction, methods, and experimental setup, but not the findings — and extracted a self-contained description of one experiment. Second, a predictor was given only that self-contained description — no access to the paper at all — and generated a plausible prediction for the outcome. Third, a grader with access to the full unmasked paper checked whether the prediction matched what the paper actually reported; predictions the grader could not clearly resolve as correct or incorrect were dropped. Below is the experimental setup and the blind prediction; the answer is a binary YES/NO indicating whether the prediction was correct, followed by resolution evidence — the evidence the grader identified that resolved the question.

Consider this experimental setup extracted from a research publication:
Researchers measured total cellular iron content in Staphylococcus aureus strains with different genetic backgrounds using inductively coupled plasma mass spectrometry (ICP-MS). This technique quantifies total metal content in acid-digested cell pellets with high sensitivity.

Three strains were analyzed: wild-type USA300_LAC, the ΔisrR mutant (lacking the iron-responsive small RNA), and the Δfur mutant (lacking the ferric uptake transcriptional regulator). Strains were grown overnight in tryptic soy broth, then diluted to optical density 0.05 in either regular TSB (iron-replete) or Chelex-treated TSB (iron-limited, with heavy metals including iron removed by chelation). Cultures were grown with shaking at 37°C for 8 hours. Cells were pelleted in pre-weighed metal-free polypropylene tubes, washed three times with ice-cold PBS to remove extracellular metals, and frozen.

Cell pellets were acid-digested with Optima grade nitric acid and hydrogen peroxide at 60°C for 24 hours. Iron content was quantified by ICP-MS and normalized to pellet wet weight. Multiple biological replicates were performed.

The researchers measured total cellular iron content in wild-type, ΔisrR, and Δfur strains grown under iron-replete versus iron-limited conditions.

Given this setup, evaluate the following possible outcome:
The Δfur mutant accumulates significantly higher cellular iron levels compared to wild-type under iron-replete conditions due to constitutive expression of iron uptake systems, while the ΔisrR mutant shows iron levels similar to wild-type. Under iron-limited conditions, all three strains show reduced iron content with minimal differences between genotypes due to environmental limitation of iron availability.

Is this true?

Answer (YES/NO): NO